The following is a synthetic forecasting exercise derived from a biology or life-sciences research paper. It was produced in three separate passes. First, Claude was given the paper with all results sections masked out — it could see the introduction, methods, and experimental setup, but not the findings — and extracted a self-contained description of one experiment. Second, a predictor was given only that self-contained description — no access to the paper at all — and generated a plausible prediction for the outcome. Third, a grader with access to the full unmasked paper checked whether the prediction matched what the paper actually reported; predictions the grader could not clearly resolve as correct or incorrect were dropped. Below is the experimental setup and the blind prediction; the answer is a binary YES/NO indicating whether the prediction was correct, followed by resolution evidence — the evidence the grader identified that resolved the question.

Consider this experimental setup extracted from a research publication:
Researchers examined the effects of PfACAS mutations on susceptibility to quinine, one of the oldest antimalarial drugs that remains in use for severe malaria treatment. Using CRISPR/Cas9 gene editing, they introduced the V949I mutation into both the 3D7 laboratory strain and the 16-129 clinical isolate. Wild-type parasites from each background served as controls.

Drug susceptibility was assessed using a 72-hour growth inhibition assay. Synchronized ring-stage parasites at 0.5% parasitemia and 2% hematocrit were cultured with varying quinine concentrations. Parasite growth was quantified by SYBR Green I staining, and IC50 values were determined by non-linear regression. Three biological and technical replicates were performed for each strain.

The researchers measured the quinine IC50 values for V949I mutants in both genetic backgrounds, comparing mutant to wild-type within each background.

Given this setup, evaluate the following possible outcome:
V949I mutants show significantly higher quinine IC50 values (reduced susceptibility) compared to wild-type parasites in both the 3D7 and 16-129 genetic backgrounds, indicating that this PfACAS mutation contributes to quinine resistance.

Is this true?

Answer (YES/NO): NO